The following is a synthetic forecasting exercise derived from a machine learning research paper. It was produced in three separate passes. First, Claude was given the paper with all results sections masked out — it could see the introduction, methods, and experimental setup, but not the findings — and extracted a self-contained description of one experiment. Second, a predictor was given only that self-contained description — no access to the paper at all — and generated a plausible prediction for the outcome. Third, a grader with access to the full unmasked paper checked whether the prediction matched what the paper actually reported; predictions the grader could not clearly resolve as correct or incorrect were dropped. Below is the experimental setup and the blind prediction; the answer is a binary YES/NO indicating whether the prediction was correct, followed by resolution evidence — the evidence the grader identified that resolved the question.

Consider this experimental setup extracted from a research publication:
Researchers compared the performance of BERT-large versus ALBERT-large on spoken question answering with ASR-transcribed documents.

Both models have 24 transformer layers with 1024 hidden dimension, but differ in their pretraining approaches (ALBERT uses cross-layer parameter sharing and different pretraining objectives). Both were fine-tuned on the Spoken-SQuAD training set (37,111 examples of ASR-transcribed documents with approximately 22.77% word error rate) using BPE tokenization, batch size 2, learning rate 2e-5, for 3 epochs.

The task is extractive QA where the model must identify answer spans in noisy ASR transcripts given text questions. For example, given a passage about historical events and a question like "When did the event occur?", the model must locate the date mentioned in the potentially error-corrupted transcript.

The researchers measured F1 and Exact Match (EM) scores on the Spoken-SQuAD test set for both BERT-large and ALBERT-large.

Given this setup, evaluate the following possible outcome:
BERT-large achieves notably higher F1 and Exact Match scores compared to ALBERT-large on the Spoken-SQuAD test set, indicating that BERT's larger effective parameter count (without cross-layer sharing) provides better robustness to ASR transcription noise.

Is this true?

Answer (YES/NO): NO